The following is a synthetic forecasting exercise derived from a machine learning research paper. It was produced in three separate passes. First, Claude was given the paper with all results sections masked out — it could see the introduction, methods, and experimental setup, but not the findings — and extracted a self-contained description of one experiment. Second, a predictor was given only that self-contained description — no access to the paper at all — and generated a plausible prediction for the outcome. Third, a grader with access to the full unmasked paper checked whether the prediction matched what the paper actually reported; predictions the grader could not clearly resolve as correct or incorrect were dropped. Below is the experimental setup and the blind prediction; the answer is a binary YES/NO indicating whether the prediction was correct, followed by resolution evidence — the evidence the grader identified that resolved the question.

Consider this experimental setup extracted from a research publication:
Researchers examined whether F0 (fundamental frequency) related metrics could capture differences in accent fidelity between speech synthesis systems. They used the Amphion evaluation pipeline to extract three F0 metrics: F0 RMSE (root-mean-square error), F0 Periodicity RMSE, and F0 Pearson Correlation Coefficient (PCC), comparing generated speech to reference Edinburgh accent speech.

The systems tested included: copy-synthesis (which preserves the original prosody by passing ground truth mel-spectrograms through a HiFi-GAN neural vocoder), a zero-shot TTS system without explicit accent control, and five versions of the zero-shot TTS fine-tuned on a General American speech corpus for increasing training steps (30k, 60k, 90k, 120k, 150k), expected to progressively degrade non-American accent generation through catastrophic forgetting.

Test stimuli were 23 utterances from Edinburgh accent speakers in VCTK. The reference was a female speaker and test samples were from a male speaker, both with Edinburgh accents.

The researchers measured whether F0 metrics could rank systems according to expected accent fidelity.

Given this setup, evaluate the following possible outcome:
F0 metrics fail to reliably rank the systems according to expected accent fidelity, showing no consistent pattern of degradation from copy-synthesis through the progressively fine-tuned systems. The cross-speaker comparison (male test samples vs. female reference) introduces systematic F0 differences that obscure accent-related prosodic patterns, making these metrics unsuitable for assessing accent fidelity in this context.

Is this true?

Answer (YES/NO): NO